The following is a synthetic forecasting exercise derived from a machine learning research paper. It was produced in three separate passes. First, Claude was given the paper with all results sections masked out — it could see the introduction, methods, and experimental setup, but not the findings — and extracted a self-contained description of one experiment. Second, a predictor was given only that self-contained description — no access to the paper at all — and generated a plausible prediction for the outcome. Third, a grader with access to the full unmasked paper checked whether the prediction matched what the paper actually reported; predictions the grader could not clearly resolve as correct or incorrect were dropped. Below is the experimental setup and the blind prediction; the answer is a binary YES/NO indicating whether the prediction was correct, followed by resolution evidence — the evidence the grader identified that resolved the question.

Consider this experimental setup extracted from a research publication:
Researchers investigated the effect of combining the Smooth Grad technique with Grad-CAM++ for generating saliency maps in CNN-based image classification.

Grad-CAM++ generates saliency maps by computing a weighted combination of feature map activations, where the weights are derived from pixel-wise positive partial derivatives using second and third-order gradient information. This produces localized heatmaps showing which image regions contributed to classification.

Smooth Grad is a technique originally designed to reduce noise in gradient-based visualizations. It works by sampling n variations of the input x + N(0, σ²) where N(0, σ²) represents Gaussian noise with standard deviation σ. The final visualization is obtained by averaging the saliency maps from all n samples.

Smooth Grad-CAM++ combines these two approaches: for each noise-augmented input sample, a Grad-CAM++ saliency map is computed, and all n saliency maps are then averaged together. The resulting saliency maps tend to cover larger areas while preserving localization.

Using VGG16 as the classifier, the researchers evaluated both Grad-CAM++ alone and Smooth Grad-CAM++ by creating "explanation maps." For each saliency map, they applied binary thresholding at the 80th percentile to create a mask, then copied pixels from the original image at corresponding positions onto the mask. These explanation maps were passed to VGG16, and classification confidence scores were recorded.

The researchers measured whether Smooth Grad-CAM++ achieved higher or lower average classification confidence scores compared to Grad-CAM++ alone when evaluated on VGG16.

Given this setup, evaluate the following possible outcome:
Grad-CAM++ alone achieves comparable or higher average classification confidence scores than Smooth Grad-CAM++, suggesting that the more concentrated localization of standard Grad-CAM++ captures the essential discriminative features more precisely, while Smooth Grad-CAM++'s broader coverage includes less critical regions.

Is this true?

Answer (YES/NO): YES